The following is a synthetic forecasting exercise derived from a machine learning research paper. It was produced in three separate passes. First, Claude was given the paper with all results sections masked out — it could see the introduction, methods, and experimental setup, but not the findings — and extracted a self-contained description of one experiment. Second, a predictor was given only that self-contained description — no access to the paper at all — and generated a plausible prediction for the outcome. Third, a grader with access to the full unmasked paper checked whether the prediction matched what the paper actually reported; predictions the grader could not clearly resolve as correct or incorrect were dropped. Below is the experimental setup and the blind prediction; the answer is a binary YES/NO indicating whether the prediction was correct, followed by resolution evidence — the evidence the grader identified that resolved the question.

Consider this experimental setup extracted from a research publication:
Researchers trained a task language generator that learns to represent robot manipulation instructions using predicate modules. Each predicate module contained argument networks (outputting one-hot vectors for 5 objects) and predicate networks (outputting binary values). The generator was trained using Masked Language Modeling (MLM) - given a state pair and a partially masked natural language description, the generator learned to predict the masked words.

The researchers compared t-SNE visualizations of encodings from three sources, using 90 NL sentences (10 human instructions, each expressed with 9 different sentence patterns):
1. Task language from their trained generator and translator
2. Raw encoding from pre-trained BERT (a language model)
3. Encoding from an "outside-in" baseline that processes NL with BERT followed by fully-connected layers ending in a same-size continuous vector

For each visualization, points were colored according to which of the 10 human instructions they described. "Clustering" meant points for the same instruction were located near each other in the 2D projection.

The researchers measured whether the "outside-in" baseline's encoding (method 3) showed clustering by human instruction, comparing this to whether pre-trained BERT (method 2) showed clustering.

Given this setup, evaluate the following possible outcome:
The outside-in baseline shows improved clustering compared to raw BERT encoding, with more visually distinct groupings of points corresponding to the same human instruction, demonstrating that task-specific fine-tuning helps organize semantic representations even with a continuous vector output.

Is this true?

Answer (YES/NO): NO